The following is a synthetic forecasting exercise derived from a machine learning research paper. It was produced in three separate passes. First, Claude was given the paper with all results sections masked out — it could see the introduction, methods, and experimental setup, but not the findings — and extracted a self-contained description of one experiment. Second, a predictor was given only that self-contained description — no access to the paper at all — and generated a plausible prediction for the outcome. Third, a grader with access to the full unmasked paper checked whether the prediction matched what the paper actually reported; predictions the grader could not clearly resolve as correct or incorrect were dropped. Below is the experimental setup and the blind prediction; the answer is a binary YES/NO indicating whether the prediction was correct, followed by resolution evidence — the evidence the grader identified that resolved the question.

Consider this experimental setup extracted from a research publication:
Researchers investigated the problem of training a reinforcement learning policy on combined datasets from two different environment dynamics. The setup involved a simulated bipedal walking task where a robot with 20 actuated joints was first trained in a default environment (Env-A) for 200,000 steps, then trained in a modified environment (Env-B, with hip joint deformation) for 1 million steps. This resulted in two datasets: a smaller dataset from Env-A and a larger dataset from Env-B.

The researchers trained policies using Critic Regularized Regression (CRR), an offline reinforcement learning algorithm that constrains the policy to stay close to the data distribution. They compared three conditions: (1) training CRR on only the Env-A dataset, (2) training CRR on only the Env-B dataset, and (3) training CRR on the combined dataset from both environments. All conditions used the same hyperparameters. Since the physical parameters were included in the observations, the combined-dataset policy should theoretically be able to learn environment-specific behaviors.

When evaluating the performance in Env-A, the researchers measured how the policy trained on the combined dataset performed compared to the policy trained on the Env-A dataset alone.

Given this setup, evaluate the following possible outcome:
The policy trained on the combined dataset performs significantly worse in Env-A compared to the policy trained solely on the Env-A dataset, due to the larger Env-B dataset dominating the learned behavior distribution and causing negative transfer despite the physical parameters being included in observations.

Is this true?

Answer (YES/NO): NO